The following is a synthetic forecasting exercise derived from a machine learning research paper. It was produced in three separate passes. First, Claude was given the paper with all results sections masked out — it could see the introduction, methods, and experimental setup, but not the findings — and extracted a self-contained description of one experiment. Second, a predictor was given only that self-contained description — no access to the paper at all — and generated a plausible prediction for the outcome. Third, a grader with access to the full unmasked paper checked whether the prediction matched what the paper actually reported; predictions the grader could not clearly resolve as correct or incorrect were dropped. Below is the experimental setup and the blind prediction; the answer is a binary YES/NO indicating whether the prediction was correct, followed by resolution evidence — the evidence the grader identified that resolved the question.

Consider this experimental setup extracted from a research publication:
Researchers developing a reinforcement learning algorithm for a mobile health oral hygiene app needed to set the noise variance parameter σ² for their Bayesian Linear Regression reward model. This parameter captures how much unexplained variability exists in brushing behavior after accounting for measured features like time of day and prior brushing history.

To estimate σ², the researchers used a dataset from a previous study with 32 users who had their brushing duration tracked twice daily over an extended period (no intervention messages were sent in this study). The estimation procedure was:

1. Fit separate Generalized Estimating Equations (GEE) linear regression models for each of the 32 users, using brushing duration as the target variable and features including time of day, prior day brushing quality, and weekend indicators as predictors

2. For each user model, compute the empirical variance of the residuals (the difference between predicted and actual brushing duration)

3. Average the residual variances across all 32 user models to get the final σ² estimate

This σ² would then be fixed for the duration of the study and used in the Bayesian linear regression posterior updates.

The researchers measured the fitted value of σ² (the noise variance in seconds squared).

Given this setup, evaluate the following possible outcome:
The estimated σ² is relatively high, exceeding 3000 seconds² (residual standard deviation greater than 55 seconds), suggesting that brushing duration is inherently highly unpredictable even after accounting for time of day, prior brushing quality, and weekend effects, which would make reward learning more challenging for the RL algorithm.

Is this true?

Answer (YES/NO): YES